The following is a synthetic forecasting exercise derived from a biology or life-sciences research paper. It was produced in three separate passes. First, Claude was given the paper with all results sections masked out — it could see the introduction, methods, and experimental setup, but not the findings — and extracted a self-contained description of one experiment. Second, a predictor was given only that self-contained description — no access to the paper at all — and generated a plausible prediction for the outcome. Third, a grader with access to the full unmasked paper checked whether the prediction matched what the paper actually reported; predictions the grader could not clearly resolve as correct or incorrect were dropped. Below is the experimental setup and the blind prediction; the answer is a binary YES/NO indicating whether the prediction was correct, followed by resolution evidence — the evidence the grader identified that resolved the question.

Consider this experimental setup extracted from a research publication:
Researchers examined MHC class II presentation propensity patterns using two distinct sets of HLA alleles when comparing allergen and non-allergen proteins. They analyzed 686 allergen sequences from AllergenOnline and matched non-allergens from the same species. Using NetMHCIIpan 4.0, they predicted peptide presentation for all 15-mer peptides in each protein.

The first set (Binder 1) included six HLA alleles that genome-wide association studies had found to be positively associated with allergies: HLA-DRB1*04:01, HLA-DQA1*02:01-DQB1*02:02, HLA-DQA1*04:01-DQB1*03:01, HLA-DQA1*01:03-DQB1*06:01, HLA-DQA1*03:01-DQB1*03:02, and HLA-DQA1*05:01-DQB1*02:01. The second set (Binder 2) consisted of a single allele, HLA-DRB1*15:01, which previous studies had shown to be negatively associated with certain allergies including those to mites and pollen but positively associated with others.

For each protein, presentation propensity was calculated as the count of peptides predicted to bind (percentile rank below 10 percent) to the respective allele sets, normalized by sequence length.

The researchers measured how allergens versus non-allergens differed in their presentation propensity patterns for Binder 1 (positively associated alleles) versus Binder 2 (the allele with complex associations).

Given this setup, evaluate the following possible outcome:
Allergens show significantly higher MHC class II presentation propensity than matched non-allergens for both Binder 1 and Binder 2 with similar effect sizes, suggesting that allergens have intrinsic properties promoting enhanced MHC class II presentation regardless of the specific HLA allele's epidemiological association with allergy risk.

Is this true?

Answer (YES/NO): NO